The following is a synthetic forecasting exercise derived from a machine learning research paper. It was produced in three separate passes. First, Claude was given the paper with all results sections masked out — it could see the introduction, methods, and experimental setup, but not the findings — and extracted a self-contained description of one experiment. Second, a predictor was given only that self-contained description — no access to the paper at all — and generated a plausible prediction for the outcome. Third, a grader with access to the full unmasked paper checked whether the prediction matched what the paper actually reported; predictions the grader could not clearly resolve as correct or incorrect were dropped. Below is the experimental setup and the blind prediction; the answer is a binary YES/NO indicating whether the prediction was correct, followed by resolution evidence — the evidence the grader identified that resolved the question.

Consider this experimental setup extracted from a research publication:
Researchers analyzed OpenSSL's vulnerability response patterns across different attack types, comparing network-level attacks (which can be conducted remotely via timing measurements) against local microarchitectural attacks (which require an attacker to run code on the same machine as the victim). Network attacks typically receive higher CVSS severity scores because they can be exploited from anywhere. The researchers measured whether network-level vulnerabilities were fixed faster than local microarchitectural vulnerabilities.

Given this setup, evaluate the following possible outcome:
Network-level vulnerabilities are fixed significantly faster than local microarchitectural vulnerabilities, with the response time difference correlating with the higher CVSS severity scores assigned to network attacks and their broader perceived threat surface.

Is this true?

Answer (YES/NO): NO